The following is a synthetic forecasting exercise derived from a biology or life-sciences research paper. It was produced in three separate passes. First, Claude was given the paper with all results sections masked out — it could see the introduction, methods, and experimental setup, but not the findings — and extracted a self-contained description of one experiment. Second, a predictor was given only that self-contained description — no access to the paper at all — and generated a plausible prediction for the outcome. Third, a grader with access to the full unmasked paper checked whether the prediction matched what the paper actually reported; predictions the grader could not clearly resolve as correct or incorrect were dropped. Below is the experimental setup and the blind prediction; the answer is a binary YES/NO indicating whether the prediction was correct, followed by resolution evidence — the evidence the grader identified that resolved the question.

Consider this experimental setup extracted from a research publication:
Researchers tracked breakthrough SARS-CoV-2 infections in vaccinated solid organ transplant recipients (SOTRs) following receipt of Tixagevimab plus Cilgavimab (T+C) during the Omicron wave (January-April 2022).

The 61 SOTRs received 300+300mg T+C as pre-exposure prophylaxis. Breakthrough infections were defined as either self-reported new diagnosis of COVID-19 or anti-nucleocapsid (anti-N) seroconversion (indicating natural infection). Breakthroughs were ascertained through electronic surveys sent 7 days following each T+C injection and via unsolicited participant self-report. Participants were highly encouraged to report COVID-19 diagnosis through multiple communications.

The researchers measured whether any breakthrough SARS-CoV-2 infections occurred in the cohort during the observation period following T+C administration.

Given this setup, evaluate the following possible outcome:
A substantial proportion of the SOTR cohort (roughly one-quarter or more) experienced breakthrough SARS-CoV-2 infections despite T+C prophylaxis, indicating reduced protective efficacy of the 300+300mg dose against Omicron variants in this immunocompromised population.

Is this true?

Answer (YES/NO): NO